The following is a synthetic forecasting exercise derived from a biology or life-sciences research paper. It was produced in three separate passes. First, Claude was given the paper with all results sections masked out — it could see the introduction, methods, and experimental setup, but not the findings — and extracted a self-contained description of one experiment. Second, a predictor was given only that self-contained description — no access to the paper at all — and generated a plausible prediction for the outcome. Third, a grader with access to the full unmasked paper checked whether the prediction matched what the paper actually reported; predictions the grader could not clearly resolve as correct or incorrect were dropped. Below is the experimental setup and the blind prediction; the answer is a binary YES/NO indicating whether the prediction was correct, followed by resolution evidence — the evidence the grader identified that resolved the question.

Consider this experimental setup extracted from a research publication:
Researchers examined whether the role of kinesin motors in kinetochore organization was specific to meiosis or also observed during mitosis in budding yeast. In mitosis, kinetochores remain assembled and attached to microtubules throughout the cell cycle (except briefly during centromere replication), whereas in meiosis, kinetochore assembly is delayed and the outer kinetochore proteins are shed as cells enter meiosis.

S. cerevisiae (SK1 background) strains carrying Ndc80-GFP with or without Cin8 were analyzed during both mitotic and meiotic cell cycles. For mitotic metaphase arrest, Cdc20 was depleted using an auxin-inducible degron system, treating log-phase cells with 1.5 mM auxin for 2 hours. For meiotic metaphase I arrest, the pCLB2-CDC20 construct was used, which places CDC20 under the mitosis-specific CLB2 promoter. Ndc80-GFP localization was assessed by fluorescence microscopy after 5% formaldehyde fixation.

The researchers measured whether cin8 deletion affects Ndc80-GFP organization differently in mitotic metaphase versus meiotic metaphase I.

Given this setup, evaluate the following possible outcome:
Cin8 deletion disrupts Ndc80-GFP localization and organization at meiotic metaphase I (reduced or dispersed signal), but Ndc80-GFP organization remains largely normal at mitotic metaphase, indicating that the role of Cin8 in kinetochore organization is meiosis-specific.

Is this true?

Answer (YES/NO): YES